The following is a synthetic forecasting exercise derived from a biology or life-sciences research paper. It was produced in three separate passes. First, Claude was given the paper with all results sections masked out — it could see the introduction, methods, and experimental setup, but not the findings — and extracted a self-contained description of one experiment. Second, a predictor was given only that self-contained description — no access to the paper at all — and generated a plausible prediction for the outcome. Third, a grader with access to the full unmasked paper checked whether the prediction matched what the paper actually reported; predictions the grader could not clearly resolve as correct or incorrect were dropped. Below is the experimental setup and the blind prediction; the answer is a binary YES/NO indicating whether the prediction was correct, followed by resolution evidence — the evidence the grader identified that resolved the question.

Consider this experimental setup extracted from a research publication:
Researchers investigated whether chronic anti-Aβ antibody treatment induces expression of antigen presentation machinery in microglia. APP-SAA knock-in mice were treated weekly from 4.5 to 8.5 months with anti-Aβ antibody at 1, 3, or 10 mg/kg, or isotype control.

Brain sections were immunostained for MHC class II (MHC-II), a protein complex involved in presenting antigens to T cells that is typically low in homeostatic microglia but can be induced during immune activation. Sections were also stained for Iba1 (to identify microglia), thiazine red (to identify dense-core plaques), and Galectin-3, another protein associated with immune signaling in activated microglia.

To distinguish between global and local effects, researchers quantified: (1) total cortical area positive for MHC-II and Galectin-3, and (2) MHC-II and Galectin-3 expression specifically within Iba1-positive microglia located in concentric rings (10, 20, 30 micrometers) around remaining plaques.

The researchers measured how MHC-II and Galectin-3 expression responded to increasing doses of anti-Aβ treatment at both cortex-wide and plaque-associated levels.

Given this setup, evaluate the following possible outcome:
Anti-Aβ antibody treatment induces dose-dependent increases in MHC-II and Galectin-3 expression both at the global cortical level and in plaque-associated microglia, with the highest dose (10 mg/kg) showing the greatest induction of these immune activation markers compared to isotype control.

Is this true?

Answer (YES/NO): NO